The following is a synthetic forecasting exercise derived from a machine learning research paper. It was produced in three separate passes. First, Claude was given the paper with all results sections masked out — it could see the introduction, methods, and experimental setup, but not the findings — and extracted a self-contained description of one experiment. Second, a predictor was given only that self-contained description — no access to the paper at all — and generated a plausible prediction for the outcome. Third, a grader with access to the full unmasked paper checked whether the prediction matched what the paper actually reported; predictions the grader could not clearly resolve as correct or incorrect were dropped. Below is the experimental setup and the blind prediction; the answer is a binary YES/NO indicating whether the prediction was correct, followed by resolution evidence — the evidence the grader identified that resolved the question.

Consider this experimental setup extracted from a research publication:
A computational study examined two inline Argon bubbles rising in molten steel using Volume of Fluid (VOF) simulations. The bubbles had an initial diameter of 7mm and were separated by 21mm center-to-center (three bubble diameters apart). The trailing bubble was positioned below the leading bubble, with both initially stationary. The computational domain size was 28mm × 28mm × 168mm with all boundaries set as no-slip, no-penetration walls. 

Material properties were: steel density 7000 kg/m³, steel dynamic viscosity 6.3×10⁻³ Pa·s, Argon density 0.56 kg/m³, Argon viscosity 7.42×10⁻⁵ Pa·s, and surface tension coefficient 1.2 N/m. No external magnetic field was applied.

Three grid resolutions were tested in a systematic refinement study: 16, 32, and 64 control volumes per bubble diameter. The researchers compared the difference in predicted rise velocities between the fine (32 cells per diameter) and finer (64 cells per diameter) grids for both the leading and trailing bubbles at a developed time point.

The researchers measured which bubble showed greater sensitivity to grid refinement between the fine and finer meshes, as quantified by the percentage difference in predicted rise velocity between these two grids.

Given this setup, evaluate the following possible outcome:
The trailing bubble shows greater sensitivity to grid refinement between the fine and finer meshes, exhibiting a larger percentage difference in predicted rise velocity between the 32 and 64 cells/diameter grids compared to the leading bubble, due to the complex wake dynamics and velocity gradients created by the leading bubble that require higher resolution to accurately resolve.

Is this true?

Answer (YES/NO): NO